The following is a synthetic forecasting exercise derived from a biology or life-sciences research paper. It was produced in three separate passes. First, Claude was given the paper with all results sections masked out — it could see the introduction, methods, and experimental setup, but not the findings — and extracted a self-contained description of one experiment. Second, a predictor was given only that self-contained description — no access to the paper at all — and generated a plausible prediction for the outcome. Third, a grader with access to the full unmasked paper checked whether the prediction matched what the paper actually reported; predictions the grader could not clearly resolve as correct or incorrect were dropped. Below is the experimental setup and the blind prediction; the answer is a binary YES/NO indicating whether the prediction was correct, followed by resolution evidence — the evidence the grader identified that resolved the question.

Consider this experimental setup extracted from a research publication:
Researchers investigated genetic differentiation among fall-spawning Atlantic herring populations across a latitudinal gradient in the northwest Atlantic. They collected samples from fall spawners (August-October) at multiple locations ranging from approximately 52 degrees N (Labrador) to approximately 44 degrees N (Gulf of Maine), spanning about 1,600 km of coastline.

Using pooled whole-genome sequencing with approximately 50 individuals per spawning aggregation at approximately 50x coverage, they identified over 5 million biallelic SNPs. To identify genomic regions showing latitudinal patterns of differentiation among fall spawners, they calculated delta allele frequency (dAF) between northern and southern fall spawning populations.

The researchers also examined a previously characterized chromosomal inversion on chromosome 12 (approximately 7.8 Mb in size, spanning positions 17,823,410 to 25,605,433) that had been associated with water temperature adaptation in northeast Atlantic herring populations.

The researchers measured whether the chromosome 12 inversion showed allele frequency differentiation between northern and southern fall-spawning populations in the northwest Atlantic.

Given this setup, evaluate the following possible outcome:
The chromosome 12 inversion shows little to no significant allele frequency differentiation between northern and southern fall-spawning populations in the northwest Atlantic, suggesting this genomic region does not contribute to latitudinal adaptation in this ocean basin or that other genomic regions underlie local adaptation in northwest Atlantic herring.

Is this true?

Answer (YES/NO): NO